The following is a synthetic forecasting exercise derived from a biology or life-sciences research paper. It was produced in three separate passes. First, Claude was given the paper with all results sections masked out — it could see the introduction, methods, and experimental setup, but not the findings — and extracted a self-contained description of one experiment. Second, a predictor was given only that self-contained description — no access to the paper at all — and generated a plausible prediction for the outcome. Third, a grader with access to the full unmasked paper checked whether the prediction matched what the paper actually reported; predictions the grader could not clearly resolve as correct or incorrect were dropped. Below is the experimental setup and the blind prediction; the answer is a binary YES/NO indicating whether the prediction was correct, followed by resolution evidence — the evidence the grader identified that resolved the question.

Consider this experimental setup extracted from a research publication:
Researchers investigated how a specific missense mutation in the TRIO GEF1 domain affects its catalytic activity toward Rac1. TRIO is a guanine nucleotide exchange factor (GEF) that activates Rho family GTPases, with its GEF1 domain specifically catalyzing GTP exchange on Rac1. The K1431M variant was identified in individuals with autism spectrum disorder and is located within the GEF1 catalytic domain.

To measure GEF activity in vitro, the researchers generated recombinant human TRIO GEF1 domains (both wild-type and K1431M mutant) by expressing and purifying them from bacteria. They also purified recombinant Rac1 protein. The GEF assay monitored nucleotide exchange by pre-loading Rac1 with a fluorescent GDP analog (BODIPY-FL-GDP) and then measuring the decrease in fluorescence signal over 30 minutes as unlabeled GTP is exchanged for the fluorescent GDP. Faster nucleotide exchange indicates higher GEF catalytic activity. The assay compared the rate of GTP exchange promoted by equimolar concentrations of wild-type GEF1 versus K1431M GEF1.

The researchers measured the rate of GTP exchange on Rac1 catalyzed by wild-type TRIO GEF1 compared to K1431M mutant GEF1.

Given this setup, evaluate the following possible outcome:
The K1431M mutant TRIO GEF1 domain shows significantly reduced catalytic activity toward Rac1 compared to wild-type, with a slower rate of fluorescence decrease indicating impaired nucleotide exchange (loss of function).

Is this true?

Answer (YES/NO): YES